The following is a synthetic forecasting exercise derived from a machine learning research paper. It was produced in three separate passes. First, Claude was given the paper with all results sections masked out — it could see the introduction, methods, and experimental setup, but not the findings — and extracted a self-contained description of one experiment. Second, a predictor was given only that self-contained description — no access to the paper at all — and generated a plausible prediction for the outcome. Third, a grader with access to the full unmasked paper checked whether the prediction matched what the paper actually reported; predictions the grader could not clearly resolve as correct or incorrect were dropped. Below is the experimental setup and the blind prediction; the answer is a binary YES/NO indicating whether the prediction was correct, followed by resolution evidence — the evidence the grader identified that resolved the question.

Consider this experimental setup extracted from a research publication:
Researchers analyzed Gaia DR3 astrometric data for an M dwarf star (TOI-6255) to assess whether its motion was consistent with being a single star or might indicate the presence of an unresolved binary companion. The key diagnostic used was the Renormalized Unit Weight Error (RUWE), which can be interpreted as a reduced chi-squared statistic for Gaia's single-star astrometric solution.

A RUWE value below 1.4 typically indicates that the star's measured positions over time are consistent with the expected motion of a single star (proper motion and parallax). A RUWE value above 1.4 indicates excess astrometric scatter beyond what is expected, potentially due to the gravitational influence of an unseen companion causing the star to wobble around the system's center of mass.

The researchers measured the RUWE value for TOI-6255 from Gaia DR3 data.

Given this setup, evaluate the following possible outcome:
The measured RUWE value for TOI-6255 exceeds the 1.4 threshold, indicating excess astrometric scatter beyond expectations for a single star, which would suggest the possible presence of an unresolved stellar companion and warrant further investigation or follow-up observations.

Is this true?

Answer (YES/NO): NO